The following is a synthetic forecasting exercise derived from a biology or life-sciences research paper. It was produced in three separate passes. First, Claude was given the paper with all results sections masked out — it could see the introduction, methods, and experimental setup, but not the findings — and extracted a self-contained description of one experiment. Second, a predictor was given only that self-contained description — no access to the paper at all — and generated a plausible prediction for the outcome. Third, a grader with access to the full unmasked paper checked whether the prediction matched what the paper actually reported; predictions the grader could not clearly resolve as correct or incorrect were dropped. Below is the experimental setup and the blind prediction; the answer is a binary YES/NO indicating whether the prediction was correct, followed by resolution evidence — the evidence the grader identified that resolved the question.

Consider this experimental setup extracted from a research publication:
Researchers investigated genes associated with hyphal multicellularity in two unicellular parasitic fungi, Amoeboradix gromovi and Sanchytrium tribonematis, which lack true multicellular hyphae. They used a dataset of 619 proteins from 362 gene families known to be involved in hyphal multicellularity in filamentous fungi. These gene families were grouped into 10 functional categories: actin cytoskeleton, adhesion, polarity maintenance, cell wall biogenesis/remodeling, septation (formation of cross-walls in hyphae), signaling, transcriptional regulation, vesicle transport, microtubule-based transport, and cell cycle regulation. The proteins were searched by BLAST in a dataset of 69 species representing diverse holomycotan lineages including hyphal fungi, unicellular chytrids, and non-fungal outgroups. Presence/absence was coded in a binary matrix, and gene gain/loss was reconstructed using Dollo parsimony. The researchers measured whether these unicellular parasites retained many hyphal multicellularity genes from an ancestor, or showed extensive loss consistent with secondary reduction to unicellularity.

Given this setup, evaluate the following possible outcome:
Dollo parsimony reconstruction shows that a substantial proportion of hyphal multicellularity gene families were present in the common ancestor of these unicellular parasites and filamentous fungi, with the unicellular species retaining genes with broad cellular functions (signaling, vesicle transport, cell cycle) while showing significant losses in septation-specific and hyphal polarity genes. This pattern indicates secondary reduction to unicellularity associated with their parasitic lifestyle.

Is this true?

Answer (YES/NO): NO